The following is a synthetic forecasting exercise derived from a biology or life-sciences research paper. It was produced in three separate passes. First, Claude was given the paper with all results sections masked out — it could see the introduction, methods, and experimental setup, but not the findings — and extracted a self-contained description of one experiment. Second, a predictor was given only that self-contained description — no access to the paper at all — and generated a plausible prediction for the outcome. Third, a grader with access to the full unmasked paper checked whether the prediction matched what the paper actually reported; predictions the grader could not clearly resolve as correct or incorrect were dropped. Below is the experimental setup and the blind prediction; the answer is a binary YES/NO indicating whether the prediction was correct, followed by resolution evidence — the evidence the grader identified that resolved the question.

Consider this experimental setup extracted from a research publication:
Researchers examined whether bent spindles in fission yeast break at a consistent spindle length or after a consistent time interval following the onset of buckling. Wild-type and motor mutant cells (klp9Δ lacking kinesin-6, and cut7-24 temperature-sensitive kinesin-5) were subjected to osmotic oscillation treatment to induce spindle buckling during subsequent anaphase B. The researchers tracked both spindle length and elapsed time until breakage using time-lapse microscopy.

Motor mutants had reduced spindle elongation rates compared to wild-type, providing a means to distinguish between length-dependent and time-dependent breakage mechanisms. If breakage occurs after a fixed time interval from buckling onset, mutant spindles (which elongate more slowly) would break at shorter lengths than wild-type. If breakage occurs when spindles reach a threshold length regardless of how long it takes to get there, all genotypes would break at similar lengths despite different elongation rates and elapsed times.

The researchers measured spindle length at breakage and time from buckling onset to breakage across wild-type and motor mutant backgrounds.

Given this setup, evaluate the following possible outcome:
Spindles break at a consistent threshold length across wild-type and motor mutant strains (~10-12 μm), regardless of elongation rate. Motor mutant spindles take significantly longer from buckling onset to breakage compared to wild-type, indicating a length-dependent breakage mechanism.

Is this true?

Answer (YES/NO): NO